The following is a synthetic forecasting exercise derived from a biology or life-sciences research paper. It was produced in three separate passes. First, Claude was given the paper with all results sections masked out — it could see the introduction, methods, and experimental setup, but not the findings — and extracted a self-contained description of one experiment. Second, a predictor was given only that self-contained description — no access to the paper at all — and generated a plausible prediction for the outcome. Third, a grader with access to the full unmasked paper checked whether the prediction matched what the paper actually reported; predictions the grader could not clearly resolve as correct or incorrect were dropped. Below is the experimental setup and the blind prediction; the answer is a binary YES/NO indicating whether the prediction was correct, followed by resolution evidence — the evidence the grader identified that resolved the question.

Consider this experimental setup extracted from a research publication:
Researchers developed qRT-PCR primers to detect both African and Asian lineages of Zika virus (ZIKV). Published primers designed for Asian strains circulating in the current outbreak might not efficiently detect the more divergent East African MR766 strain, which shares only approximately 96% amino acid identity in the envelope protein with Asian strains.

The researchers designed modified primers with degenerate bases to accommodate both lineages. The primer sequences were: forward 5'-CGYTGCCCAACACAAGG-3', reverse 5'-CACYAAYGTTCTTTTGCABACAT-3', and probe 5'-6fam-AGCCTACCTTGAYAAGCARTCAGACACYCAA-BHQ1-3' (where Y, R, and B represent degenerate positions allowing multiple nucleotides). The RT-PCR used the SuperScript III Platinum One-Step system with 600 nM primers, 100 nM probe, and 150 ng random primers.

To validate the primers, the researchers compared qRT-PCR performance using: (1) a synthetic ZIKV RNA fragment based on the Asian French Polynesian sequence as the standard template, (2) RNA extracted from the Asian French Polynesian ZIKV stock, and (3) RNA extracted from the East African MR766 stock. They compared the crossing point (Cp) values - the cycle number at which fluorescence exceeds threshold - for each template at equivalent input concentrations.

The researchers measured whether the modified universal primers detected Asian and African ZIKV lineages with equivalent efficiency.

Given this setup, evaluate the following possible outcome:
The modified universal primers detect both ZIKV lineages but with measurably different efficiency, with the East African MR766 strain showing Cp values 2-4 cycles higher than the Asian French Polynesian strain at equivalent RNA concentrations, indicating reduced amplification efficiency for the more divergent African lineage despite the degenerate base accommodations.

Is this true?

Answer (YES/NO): NO